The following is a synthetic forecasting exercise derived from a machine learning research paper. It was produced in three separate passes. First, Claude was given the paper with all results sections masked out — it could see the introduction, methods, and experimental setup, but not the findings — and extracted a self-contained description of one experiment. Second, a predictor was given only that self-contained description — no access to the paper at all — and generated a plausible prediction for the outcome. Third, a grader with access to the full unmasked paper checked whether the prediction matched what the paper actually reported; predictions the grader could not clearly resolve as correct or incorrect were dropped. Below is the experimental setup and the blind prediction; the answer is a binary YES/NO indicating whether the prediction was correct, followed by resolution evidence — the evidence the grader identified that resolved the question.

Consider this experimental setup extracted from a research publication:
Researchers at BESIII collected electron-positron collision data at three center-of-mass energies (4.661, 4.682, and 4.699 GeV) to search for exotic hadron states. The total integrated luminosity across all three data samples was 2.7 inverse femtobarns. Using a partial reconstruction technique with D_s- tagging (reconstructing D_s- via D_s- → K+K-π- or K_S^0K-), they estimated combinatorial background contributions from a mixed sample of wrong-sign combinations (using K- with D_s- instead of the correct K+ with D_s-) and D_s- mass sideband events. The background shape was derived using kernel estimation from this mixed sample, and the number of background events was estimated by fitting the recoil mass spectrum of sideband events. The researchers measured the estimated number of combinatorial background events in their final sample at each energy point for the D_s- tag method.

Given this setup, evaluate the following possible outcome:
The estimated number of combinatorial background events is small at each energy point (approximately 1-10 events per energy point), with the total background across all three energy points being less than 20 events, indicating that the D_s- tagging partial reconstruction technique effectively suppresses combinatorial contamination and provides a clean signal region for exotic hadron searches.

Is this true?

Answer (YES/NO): NO